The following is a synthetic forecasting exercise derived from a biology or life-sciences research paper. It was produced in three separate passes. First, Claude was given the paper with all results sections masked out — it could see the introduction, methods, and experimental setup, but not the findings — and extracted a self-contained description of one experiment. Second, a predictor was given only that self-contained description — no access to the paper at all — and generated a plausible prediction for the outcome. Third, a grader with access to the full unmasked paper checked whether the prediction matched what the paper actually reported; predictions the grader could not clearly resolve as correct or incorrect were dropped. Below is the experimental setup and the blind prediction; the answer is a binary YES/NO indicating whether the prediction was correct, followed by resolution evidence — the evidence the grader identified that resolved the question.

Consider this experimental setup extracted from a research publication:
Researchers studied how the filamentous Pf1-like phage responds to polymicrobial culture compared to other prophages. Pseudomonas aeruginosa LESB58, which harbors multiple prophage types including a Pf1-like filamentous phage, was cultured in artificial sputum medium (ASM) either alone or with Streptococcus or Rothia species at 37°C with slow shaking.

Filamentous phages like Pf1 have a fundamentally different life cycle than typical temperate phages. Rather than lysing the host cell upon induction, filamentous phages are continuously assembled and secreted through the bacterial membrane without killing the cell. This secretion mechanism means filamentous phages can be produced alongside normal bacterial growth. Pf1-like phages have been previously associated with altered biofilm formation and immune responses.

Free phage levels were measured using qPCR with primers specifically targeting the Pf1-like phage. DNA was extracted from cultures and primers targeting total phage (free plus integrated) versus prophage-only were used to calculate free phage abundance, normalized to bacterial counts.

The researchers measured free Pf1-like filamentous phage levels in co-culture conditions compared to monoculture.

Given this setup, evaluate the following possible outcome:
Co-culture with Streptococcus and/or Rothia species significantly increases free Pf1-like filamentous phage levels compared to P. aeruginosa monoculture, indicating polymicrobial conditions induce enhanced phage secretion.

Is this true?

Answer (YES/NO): YES